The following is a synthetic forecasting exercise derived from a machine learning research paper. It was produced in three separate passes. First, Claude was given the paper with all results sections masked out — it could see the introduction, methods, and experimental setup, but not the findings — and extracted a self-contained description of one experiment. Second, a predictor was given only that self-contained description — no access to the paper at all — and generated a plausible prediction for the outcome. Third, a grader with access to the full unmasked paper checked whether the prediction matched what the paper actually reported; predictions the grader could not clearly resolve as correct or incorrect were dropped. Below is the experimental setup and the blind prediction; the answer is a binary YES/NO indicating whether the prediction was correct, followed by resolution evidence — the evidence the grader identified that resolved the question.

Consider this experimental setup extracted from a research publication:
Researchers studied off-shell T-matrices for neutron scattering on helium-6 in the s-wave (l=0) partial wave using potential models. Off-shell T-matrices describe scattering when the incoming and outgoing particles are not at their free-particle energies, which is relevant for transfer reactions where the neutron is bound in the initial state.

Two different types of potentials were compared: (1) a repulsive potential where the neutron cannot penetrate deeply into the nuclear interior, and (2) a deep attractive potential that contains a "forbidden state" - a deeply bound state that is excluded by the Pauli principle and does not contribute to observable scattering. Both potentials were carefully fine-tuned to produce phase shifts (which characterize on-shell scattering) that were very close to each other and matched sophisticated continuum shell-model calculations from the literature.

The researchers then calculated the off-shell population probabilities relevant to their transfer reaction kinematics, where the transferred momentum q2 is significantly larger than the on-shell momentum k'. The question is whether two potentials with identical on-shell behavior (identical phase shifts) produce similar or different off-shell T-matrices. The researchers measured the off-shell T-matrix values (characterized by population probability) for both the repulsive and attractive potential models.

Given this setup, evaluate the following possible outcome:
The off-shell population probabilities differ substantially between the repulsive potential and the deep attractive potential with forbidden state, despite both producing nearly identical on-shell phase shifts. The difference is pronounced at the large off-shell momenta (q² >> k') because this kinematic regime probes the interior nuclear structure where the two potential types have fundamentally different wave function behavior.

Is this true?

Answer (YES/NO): YES